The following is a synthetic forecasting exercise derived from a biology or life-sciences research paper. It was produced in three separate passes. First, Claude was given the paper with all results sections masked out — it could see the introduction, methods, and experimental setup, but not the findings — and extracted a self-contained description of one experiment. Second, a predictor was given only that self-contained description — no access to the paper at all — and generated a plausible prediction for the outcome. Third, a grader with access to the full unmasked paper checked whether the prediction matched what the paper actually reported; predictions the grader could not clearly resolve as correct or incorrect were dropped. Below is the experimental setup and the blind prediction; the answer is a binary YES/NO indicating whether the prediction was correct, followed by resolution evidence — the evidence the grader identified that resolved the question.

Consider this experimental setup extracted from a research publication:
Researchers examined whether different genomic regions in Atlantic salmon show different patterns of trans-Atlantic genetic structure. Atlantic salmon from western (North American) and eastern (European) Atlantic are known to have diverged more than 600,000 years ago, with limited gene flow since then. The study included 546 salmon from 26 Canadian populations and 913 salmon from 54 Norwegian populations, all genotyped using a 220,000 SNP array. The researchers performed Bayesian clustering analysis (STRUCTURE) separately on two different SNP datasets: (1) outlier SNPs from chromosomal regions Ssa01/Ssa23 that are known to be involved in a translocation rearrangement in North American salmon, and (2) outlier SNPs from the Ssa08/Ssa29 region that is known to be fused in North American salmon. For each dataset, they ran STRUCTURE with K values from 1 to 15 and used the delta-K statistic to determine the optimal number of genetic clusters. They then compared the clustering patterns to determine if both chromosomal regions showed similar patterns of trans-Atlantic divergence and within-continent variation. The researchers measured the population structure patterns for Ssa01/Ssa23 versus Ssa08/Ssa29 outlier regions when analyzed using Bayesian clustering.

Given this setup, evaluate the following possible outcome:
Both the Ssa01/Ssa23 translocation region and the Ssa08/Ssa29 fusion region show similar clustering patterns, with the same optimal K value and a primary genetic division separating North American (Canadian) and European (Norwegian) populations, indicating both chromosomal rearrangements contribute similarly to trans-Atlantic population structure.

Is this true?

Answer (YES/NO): NO